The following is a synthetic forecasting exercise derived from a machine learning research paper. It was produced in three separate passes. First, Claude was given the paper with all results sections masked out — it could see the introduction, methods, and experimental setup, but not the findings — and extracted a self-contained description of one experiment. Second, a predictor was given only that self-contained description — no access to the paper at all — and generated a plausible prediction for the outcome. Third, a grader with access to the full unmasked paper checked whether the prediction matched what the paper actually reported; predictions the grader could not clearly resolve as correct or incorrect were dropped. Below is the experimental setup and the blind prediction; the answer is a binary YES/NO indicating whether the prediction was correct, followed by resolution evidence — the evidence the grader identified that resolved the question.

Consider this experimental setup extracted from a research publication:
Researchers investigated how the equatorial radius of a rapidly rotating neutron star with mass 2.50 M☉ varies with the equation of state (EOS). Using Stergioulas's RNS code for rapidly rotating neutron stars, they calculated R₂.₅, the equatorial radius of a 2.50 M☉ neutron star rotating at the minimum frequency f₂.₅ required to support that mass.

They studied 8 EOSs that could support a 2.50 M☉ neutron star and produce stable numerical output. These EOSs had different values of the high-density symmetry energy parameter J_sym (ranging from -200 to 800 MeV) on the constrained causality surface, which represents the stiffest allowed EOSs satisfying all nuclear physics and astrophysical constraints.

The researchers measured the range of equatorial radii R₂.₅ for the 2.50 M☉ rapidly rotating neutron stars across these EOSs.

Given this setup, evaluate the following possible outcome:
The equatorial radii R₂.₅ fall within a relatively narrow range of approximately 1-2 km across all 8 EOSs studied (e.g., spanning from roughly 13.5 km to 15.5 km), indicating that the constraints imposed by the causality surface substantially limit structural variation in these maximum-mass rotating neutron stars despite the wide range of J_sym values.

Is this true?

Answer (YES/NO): NO